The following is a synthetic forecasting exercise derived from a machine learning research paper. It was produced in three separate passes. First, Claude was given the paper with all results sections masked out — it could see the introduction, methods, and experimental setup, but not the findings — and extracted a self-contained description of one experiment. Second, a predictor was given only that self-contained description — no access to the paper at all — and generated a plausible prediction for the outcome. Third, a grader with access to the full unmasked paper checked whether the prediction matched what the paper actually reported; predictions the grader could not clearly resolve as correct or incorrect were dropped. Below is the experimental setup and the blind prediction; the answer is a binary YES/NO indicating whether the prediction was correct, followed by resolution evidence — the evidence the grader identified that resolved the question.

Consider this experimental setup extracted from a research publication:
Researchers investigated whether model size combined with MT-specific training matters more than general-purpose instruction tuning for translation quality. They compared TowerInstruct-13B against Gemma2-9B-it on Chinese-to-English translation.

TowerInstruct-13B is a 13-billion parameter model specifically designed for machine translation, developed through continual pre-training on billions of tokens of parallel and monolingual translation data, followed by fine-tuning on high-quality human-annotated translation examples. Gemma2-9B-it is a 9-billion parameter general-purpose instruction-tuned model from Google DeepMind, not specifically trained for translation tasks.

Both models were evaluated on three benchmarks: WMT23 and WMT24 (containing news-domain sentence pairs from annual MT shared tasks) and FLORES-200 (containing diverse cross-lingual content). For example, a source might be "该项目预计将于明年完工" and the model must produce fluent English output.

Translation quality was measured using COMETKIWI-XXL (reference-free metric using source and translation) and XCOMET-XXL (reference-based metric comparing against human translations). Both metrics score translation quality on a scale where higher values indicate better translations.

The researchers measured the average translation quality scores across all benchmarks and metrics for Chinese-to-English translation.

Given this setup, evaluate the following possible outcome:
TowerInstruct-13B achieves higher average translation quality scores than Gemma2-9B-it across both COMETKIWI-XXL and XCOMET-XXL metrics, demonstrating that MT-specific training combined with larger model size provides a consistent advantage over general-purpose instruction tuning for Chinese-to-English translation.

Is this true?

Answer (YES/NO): NO